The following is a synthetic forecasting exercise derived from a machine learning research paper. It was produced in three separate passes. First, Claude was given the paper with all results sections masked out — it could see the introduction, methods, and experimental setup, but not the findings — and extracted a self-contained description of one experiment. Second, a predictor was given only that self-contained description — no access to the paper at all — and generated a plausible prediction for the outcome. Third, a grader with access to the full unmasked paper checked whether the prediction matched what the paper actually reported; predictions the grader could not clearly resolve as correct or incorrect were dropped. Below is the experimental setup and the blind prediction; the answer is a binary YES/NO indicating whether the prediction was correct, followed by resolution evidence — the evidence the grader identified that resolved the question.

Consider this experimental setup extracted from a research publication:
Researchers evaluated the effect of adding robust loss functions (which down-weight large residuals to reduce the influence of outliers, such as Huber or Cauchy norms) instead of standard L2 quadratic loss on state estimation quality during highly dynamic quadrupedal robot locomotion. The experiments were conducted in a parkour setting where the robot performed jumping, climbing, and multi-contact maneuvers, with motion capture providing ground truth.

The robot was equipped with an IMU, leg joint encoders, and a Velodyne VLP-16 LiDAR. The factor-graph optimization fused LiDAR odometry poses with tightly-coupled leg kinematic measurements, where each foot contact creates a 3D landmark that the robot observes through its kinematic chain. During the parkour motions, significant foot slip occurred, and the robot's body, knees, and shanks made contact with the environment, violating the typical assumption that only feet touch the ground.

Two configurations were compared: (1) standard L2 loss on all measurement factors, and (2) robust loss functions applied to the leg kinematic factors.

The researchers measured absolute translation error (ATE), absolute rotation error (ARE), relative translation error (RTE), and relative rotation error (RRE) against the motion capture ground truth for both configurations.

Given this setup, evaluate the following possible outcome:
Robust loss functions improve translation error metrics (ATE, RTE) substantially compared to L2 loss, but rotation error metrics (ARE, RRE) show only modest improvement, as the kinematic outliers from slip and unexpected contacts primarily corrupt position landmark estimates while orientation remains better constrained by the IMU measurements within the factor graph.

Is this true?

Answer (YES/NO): NO